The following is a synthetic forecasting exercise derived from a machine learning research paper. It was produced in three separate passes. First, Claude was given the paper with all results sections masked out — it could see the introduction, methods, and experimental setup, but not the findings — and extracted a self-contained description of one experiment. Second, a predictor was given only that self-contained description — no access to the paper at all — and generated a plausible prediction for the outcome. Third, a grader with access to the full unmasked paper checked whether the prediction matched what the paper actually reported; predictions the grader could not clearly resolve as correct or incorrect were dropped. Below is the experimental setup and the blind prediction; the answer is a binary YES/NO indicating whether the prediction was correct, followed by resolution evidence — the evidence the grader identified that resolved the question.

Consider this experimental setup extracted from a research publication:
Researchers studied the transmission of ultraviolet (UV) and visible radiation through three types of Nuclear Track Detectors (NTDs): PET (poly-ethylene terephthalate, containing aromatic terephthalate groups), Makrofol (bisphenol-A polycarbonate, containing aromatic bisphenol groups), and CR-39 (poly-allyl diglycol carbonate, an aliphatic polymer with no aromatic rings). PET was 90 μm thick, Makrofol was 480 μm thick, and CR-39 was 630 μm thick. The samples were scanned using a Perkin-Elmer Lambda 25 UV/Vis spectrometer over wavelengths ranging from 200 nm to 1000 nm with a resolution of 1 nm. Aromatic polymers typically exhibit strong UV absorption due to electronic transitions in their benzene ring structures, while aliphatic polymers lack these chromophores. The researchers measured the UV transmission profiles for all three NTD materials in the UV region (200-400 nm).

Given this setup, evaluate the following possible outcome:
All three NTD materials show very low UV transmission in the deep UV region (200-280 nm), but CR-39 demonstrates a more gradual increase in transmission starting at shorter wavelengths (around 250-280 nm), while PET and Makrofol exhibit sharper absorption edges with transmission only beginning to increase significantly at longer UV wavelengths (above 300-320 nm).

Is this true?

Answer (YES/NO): NO